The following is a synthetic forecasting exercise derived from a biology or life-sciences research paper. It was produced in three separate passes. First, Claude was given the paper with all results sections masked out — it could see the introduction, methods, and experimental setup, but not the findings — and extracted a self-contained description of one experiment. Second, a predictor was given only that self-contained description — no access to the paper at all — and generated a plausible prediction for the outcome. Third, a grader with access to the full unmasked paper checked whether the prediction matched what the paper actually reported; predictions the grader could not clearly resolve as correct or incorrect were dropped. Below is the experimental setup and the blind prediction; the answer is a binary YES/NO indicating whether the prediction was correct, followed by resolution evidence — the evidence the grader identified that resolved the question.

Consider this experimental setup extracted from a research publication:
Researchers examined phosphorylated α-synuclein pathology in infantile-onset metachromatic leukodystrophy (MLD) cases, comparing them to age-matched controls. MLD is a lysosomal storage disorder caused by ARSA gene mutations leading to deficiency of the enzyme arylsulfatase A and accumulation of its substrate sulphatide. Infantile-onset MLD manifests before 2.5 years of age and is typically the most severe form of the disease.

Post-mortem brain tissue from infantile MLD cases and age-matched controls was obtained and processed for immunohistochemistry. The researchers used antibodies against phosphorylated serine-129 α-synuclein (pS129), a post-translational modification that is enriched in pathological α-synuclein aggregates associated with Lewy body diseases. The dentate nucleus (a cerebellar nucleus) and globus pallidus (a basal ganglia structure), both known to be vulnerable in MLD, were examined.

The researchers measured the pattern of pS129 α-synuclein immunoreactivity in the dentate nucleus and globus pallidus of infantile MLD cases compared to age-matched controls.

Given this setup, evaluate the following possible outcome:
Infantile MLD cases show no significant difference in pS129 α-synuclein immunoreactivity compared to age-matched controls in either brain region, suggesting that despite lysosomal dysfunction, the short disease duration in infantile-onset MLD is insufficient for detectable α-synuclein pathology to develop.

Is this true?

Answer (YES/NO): YES